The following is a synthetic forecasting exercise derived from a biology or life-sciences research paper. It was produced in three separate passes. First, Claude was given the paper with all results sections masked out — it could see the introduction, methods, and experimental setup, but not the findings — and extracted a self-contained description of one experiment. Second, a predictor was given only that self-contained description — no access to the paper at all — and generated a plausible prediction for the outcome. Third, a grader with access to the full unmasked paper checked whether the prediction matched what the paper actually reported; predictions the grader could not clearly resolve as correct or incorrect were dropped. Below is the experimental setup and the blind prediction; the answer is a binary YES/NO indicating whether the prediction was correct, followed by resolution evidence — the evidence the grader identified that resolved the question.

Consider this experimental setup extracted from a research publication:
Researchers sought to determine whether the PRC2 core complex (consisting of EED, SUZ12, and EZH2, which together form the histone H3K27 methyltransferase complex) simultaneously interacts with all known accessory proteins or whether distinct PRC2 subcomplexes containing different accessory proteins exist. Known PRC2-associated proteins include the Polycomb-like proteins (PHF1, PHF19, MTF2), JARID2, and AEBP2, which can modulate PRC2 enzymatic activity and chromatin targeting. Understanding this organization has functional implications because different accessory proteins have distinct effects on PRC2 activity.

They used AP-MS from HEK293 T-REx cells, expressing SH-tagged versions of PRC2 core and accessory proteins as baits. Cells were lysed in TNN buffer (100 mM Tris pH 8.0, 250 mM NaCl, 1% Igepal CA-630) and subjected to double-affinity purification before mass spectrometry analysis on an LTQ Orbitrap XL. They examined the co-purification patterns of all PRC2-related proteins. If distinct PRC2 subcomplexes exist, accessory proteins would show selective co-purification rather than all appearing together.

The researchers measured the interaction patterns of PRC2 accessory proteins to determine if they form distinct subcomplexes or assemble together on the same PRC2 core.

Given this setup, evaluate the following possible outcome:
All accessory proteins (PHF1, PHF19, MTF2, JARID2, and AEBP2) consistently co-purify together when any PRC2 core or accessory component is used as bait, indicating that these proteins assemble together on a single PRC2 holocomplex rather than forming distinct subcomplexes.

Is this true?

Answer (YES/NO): NO